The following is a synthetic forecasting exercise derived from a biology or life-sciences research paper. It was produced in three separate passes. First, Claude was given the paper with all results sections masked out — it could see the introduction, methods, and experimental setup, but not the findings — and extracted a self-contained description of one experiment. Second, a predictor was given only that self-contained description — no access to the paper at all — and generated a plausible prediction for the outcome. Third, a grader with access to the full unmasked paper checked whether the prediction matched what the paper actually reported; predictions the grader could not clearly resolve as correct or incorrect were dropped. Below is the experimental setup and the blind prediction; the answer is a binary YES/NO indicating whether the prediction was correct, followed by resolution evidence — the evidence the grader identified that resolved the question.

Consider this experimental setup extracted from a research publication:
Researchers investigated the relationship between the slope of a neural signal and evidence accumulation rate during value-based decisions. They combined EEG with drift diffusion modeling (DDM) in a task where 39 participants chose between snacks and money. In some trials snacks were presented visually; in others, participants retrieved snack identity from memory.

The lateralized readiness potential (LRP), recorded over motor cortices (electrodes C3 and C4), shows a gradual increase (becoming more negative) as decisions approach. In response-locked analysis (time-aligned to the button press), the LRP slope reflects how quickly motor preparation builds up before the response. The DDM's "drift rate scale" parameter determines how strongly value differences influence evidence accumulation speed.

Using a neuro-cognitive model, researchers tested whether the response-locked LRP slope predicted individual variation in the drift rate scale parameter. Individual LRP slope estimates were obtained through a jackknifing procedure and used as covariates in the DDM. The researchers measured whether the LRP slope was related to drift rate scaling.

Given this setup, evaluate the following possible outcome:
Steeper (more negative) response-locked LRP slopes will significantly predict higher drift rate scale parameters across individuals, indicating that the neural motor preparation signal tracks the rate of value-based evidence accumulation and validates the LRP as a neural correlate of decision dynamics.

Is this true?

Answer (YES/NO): NO